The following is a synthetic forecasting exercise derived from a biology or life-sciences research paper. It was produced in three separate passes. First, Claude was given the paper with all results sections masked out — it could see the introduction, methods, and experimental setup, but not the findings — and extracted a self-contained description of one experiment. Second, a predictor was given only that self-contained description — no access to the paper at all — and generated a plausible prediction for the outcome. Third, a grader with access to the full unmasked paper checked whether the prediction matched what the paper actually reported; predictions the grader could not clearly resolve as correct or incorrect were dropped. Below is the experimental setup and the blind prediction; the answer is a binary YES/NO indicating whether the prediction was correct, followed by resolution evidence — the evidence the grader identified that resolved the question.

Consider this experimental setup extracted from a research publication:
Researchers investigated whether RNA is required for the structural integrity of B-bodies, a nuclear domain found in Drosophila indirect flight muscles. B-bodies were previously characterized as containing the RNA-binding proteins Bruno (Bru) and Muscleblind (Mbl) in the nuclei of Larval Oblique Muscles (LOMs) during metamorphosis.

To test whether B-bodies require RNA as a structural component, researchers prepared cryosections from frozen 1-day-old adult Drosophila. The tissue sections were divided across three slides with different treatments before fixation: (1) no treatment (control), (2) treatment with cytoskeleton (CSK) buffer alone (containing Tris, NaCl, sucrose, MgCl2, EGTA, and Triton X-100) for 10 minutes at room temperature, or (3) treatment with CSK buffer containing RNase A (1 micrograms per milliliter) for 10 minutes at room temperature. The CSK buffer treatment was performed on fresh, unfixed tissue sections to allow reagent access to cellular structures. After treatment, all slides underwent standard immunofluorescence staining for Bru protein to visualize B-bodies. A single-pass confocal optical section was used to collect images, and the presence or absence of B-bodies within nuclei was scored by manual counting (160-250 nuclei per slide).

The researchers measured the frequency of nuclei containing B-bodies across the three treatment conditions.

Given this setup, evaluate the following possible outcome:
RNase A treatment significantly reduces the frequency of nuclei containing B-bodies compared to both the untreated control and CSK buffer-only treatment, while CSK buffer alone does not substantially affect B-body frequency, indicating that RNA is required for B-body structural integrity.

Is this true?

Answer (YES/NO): YES